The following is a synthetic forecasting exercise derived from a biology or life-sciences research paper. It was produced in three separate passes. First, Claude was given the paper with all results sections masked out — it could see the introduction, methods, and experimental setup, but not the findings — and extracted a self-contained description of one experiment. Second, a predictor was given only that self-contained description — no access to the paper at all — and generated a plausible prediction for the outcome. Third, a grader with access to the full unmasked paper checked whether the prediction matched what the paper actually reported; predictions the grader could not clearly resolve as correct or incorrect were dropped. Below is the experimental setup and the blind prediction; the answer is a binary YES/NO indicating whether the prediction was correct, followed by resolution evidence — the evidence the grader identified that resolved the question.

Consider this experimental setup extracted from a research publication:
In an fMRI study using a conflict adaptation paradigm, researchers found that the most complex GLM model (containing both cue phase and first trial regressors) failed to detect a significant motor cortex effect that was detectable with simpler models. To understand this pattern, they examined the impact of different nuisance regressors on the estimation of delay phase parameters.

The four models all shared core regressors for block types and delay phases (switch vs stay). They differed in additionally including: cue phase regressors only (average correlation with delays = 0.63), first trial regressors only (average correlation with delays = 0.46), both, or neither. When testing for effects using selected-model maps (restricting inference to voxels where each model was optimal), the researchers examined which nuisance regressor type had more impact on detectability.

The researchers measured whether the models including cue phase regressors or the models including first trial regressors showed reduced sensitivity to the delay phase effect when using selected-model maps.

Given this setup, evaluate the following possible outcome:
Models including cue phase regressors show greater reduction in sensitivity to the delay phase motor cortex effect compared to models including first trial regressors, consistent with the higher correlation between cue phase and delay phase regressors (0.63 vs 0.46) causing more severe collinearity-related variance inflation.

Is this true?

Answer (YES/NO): YES